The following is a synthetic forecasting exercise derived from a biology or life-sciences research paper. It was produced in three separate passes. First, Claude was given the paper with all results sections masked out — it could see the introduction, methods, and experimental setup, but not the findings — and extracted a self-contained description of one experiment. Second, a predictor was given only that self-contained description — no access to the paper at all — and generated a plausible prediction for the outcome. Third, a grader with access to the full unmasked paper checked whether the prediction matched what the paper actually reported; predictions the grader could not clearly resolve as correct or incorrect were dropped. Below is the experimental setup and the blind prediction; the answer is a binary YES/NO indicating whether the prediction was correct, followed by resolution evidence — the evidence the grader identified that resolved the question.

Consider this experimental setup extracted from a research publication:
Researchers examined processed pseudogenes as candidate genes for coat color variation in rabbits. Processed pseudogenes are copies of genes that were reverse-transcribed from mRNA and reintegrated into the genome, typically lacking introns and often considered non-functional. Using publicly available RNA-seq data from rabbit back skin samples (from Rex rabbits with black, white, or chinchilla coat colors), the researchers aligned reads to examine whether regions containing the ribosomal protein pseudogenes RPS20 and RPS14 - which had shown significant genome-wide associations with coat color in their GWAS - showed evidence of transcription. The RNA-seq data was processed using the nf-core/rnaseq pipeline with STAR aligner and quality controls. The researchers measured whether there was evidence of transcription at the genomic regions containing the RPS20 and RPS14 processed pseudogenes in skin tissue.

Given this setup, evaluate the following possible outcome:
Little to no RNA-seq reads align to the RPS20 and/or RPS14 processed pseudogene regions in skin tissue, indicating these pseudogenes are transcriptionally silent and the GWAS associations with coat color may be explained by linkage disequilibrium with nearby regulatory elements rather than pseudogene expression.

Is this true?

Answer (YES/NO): NO